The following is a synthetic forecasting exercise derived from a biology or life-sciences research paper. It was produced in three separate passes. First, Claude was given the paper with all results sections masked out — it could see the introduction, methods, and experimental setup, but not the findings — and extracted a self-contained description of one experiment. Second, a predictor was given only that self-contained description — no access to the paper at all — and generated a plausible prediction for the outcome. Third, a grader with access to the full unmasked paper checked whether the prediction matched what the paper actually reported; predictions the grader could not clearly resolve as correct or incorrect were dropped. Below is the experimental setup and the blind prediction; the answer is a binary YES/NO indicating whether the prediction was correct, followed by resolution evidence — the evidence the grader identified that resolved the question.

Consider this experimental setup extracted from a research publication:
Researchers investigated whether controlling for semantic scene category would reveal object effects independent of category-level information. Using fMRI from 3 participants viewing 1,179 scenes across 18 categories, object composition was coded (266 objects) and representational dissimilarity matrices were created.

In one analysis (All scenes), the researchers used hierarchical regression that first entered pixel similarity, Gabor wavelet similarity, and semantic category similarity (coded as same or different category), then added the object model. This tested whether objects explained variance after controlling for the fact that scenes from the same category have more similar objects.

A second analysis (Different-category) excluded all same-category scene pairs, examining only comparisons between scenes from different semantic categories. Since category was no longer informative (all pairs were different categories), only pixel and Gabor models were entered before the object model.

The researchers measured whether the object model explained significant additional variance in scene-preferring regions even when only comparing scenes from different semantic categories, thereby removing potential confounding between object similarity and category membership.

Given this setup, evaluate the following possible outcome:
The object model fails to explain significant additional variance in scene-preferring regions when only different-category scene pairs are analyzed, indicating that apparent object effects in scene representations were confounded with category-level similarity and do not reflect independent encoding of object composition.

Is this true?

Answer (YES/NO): NO